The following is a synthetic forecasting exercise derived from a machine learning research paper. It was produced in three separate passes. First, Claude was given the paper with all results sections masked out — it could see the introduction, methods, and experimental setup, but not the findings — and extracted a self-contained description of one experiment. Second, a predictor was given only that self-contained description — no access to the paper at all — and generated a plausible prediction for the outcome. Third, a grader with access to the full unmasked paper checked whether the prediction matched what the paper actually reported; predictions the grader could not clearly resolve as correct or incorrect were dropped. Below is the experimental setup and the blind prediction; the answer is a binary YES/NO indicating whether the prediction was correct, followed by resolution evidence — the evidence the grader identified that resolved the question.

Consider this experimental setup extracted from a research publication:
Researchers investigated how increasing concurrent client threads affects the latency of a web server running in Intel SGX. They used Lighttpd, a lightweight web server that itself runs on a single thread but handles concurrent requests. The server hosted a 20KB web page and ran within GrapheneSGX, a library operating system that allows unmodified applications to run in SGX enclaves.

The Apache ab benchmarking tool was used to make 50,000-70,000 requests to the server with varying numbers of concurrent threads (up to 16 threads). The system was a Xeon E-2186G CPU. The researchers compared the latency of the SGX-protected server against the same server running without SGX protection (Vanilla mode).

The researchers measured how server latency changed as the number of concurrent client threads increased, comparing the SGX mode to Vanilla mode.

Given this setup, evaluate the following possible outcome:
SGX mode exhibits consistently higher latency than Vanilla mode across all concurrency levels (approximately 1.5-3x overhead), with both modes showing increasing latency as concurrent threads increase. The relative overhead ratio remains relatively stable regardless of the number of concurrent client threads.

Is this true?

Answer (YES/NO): NO